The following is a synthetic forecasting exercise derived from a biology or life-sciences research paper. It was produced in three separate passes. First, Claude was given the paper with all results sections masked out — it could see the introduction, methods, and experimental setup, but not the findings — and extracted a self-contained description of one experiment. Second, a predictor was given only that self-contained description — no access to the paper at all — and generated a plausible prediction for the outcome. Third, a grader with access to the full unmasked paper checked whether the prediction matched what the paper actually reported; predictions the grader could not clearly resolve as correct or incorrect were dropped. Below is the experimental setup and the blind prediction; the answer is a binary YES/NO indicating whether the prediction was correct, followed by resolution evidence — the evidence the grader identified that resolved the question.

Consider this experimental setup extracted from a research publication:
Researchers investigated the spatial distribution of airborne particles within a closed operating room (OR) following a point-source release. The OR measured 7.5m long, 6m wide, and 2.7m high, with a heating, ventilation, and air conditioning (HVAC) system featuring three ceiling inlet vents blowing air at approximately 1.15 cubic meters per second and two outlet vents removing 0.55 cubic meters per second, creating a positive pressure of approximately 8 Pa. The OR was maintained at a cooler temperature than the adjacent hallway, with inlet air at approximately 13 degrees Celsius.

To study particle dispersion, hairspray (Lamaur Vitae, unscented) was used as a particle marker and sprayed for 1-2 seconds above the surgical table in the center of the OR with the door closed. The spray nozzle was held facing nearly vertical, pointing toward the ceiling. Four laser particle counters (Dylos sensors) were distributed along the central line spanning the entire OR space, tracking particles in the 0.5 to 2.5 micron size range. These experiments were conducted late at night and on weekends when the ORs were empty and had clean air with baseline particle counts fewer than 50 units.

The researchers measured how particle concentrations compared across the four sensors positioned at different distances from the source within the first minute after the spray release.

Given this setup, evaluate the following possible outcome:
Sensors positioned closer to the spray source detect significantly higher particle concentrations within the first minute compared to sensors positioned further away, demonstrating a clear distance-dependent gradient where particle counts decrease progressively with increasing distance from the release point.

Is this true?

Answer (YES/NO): NO